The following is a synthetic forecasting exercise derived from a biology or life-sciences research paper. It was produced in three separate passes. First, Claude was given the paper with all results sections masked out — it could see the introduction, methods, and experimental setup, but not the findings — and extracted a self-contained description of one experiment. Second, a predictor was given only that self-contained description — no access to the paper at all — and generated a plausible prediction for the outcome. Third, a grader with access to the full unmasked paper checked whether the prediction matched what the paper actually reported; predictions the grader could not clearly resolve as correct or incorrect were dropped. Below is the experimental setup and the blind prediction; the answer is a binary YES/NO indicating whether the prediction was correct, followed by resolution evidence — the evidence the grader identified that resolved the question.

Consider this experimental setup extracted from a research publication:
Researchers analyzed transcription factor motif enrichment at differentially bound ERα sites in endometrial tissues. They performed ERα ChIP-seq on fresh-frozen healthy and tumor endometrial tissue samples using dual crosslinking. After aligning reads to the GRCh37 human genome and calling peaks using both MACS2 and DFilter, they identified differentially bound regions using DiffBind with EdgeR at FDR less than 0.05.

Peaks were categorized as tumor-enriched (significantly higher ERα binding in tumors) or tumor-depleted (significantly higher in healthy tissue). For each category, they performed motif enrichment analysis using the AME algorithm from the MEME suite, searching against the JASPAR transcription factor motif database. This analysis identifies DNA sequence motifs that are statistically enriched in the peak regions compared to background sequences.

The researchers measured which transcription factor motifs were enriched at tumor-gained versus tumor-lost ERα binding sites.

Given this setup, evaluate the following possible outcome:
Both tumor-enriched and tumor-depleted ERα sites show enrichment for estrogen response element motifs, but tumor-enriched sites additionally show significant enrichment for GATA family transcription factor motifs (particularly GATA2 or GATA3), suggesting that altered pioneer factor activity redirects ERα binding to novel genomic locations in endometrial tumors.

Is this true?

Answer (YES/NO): NO